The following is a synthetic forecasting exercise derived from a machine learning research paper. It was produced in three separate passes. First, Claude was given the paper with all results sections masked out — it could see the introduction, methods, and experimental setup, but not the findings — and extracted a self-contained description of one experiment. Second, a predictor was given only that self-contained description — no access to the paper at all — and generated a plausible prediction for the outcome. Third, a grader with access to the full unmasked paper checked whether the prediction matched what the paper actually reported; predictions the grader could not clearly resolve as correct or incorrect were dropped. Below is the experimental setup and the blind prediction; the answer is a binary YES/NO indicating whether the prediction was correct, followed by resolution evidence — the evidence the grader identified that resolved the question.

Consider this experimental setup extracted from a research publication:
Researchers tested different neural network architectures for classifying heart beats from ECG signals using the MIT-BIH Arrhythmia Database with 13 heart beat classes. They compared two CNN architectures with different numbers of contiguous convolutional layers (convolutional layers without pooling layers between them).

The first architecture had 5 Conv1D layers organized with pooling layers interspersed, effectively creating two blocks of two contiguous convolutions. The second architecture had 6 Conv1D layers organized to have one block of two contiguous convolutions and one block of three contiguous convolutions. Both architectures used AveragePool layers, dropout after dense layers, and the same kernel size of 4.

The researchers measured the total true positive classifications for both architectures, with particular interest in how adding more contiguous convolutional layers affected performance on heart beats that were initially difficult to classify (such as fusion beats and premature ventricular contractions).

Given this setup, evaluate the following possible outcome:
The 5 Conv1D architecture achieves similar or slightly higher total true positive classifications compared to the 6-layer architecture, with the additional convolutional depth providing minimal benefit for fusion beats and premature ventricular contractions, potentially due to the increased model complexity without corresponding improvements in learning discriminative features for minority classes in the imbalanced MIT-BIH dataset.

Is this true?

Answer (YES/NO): NO